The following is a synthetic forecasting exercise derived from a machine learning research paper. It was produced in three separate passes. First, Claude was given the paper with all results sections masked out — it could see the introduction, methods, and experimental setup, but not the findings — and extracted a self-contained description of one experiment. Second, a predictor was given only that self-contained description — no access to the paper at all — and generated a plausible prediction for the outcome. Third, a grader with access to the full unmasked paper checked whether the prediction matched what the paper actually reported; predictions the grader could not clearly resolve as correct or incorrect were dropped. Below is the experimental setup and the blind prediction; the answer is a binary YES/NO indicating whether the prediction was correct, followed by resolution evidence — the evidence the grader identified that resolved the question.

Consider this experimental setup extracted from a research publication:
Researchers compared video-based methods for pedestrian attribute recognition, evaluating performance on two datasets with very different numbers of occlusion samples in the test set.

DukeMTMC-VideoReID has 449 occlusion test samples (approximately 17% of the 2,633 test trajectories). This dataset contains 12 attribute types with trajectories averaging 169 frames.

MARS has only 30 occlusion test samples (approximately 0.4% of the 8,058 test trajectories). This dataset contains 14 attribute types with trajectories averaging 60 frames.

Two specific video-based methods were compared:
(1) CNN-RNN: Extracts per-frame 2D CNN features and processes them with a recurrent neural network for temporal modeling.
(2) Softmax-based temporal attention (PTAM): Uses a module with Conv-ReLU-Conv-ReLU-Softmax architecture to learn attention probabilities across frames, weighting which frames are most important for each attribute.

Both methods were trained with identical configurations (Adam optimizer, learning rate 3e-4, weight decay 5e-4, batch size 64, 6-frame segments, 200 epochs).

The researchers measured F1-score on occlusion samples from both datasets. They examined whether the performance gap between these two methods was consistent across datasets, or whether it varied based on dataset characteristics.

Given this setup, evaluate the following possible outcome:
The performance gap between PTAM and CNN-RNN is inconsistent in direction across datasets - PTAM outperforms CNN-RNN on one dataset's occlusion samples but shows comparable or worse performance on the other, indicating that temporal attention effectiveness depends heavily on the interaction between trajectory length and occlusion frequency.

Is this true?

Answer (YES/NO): NO